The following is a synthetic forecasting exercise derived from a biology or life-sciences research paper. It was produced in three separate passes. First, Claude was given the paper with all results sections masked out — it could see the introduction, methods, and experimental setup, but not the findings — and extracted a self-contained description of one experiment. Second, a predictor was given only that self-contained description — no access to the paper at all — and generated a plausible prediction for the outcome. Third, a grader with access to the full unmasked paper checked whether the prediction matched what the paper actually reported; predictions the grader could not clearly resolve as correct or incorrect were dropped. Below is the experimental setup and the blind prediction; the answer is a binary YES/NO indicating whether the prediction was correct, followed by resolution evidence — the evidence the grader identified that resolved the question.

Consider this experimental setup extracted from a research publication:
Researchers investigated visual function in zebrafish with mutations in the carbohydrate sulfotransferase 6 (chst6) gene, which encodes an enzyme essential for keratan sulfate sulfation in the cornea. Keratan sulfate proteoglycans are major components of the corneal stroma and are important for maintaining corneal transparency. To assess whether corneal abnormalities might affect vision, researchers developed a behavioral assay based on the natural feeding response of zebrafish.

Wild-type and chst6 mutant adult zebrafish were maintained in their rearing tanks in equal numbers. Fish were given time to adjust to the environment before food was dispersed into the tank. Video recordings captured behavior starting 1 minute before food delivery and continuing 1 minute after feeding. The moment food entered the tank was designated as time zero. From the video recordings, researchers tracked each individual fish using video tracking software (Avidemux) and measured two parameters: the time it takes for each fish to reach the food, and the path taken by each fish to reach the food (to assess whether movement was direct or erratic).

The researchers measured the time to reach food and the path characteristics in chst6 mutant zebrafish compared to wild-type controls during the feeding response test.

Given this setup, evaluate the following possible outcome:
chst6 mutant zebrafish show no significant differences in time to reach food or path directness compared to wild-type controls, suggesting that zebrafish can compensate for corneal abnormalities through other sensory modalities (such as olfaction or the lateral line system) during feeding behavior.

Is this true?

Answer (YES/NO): NO